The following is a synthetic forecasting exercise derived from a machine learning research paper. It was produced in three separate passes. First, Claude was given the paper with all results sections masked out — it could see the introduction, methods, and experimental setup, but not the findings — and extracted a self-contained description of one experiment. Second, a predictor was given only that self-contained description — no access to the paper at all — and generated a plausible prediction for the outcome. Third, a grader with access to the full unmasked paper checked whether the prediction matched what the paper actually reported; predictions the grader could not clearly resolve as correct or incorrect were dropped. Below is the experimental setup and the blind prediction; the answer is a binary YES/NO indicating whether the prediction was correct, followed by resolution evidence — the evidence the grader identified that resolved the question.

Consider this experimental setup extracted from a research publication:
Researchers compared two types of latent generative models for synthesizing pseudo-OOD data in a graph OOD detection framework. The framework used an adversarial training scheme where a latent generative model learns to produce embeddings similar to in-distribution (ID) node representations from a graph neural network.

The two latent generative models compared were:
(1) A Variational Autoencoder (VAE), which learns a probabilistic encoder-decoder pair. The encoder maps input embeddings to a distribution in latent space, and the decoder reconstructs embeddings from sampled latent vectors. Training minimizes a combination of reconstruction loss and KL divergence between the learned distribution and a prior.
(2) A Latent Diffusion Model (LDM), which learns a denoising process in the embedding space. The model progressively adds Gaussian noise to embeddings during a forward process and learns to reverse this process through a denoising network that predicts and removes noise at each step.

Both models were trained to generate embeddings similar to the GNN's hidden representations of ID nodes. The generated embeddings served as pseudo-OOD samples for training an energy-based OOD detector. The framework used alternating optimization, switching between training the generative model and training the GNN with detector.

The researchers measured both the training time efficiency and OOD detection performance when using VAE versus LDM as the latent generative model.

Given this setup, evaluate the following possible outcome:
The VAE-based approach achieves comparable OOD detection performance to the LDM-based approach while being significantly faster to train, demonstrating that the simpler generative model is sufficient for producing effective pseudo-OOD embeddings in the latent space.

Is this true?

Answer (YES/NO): YES